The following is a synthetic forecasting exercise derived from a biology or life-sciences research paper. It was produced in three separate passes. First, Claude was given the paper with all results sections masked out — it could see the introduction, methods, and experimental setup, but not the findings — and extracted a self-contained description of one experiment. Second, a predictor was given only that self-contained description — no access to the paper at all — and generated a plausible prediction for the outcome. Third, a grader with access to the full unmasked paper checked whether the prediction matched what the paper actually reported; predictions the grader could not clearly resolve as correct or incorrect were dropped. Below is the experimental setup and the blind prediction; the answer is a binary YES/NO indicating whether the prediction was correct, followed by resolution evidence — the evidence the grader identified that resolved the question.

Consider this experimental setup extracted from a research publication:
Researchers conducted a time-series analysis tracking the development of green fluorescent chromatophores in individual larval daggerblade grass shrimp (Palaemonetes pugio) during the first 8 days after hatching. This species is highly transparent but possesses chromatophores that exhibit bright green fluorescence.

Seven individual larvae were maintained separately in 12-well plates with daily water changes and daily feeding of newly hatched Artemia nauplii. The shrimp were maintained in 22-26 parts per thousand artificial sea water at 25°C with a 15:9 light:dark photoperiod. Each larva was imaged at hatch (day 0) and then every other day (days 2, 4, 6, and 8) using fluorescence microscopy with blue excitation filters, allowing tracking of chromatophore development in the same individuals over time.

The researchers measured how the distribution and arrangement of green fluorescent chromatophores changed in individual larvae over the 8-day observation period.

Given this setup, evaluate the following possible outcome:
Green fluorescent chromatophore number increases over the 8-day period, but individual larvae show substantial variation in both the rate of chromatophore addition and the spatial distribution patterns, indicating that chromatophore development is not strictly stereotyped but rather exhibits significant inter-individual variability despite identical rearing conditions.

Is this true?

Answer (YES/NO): NO